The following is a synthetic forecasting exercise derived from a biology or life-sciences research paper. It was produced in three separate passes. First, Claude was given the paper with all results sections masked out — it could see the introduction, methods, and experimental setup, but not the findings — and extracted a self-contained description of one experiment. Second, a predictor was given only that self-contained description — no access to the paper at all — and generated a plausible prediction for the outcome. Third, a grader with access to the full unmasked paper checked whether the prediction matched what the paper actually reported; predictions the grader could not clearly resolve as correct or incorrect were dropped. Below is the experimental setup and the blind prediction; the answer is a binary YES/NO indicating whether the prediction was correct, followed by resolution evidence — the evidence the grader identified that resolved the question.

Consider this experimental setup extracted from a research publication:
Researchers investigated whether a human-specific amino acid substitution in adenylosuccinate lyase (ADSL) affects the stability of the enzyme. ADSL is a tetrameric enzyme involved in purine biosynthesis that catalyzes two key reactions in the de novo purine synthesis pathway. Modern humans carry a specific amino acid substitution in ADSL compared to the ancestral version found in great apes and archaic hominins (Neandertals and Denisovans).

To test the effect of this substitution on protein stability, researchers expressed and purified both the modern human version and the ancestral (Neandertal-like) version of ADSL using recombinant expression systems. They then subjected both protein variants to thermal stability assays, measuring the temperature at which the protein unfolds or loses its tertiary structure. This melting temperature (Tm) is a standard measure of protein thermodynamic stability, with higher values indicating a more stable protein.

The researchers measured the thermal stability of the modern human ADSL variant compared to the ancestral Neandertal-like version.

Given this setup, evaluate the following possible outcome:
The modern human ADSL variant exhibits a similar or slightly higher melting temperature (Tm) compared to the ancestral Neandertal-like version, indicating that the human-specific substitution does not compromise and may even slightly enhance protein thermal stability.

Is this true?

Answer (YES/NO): NO